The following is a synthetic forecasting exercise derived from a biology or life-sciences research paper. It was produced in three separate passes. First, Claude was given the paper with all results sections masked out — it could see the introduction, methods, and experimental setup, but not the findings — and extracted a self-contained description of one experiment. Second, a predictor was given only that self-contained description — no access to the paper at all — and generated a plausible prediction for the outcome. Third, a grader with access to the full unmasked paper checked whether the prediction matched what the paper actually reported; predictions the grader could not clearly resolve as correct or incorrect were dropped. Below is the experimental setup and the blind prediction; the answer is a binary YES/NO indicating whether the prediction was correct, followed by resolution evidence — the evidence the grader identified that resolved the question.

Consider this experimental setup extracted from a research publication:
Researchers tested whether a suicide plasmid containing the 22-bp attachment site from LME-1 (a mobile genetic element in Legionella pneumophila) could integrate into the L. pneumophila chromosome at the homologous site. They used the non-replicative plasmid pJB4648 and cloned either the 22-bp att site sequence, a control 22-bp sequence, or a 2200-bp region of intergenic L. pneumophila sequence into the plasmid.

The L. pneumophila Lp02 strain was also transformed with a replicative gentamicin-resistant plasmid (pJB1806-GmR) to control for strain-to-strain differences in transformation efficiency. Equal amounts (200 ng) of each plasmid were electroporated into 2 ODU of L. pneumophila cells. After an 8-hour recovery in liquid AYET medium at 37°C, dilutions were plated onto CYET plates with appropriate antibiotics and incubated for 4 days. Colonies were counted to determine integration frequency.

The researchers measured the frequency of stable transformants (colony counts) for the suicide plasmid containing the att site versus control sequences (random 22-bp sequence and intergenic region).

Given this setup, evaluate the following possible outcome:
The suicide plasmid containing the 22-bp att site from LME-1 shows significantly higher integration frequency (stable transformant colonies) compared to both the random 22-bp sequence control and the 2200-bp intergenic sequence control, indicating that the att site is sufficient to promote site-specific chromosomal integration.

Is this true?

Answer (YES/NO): YES